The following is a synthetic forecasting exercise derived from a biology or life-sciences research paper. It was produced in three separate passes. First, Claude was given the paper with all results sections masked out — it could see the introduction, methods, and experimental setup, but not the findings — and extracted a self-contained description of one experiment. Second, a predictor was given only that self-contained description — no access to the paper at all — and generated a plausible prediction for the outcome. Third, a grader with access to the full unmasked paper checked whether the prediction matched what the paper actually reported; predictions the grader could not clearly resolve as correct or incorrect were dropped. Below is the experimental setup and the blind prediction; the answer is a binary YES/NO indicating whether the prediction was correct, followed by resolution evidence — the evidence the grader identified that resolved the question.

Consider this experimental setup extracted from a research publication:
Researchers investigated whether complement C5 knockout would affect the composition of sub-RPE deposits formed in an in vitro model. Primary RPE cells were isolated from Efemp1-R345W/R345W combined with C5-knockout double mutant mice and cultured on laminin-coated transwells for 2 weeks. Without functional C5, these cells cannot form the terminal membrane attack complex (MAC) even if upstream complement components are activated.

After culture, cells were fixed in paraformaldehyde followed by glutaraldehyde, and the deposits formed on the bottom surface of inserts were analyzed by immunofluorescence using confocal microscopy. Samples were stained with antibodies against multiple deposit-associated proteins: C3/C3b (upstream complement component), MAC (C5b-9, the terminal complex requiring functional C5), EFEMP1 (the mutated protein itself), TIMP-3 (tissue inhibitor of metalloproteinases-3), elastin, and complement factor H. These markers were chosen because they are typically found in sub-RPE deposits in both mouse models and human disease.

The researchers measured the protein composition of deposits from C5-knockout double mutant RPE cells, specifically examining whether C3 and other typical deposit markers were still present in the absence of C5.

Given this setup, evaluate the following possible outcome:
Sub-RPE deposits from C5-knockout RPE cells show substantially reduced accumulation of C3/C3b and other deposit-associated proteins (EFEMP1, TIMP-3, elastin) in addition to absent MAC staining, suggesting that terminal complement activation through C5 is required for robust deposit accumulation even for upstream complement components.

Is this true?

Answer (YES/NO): NO